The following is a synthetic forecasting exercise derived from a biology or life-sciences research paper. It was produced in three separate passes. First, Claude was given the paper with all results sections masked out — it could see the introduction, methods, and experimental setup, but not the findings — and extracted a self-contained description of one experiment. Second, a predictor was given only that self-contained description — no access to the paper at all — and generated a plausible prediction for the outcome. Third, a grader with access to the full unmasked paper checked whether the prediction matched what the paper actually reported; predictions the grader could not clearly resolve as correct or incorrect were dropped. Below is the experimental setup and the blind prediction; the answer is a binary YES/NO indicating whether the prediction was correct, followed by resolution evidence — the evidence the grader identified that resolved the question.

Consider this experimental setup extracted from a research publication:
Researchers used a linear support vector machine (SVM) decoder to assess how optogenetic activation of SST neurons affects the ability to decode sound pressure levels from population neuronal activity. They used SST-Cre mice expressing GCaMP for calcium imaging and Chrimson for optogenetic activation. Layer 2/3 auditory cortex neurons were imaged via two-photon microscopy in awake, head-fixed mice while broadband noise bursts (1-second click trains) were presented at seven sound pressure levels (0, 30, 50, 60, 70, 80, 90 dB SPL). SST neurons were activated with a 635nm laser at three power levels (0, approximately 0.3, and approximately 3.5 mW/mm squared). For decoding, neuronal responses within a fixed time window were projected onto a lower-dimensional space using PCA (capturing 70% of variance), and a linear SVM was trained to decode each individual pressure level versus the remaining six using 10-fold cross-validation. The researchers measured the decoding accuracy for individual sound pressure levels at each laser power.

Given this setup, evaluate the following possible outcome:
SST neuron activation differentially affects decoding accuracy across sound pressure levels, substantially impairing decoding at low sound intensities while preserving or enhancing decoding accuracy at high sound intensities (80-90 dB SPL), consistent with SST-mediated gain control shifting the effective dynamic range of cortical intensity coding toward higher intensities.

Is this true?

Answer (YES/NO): NO